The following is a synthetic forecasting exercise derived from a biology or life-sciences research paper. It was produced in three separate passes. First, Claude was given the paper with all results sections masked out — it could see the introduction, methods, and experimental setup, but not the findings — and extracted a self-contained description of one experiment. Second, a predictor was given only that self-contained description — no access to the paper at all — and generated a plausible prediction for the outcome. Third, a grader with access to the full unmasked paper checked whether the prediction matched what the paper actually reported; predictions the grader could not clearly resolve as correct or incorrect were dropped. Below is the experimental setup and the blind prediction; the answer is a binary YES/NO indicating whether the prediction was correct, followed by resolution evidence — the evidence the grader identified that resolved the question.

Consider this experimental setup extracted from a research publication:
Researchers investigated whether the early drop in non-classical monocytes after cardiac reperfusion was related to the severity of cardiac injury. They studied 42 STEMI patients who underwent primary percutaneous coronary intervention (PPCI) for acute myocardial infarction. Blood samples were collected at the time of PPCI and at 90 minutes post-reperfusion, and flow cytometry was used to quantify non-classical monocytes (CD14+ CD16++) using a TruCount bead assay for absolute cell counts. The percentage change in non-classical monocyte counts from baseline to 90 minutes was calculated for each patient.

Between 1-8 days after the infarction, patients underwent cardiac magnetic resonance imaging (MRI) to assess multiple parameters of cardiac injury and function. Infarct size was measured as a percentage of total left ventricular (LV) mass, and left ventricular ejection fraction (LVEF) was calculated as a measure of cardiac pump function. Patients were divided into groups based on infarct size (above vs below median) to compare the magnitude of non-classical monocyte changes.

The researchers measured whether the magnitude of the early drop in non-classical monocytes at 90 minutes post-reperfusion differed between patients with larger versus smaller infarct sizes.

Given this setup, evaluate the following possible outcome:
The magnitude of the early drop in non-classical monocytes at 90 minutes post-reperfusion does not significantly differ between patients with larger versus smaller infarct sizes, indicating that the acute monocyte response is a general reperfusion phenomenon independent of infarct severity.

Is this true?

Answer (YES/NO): NO